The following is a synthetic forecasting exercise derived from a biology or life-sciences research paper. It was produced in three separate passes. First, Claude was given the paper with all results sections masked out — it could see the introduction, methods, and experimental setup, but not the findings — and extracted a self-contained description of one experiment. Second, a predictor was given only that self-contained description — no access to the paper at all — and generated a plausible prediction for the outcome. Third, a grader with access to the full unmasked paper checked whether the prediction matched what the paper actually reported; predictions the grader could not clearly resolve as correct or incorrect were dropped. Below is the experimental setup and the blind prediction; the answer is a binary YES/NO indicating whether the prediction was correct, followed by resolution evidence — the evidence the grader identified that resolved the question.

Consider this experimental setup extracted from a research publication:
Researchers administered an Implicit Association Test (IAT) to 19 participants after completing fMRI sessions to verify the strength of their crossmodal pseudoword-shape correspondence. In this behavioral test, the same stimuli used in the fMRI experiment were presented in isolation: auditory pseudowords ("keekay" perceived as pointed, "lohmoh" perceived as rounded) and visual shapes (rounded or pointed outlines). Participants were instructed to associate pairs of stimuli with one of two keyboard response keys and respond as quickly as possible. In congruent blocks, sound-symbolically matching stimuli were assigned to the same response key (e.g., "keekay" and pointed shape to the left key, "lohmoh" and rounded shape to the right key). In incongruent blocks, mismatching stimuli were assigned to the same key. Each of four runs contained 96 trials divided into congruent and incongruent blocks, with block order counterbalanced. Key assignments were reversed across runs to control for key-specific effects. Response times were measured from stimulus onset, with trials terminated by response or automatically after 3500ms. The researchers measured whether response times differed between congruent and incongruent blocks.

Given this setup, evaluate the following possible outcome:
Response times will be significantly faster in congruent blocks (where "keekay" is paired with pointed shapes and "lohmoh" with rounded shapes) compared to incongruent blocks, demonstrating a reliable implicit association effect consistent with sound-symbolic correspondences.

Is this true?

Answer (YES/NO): YES